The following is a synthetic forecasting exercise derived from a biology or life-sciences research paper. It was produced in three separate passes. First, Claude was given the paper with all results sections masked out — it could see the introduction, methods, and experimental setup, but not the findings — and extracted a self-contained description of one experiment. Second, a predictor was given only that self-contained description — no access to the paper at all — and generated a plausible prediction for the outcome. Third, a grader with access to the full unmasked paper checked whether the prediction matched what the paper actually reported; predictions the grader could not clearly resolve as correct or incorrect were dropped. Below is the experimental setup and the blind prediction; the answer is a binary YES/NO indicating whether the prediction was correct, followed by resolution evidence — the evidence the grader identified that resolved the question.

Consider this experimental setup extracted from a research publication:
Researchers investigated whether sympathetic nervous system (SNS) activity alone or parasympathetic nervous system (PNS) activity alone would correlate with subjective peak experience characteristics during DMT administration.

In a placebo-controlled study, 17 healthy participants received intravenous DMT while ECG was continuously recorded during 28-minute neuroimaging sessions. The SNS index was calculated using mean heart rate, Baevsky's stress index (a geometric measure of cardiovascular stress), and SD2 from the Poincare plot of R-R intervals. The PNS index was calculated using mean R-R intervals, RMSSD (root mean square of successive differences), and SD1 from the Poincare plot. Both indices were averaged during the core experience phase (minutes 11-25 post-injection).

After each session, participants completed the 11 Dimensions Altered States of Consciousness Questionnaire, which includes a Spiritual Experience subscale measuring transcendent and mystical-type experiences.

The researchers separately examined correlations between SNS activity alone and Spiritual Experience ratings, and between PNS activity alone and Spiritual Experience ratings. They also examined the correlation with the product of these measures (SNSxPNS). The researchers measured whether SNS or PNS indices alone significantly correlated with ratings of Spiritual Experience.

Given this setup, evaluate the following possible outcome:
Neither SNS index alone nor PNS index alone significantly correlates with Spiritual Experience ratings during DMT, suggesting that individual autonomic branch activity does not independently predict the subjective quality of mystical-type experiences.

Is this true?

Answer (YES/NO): YES